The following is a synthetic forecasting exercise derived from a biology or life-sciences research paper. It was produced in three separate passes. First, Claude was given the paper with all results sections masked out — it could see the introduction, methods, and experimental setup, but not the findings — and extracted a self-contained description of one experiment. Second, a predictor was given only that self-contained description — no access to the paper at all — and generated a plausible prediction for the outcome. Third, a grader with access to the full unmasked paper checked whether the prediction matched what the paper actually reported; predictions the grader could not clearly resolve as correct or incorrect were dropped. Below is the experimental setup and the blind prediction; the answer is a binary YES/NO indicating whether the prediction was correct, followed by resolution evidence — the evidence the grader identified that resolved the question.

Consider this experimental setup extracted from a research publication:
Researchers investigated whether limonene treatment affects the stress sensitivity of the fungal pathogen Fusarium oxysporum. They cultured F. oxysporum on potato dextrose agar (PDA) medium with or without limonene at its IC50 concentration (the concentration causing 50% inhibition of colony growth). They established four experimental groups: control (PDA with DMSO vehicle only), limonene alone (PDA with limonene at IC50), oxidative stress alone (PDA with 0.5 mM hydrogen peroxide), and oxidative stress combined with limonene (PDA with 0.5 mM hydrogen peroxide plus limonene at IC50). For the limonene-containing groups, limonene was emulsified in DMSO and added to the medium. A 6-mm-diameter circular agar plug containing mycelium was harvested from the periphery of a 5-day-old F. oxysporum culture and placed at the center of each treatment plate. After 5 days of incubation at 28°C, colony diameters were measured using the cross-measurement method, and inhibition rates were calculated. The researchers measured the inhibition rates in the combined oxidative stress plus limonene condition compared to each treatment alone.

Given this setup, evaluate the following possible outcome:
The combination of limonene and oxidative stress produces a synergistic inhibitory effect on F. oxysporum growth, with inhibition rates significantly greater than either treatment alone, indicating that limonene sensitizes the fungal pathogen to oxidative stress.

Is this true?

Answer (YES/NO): NO